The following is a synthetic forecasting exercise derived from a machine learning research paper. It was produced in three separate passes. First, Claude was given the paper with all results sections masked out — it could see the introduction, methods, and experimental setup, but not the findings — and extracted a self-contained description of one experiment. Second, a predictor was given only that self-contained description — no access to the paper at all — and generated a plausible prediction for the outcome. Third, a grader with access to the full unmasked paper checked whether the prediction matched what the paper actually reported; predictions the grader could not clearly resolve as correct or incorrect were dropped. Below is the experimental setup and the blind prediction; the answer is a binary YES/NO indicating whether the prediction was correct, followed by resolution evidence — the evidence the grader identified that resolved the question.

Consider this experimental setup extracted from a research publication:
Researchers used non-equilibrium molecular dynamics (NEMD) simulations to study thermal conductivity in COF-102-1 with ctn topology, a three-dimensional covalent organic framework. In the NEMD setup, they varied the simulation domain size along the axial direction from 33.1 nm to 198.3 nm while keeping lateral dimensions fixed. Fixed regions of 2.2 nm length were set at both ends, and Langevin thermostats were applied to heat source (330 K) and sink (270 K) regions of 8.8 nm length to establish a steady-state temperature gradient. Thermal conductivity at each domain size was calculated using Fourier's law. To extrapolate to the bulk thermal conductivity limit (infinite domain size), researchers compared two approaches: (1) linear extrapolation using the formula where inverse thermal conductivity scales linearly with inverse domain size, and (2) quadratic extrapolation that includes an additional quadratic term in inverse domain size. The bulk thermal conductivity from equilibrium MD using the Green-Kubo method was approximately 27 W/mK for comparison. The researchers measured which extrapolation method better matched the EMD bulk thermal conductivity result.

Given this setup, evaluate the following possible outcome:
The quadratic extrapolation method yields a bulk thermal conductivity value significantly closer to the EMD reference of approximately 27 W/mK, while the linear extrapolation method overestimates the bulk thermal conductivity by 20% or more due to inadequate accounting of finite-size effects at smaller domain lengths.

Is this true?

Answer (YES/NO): NO